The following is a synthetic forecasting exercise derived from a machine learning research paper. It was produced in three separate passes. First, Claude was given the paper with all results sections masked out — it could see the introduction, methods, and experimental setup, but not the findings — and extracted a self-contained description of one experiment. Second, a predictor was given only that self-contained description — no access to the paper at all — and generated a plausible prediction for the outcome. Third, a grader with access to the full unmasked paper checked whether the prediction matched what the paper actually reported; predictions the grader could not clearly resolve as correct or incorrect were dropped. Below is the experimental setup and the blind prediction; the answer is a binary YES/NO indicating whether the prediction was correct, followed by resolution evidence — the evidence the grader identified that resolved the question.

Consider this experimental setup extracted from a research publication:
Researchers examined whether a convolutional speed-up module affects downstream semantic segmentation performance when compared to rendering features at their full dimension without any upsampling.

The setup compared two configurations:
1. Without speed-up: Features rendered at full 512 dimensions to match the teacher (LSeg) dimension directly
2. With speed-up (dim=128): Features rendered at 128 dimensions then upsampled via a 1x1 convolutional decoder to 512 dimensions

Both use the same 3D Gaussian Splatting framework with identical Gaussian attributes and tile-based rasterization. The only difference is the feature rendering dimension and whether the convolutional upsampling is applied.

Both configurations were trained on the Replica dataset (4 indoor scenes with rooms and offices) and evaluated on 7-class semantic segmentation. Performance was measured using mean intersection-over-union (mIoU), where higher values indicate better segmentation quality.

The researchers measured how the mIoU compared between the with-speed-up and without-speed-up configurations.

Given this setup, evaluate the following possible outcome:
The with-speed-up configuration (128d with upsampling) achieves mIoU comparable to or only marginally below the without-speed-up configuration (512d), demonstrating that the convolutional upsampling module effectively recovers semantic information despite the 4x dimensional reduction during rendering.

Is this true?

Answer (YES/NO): YES